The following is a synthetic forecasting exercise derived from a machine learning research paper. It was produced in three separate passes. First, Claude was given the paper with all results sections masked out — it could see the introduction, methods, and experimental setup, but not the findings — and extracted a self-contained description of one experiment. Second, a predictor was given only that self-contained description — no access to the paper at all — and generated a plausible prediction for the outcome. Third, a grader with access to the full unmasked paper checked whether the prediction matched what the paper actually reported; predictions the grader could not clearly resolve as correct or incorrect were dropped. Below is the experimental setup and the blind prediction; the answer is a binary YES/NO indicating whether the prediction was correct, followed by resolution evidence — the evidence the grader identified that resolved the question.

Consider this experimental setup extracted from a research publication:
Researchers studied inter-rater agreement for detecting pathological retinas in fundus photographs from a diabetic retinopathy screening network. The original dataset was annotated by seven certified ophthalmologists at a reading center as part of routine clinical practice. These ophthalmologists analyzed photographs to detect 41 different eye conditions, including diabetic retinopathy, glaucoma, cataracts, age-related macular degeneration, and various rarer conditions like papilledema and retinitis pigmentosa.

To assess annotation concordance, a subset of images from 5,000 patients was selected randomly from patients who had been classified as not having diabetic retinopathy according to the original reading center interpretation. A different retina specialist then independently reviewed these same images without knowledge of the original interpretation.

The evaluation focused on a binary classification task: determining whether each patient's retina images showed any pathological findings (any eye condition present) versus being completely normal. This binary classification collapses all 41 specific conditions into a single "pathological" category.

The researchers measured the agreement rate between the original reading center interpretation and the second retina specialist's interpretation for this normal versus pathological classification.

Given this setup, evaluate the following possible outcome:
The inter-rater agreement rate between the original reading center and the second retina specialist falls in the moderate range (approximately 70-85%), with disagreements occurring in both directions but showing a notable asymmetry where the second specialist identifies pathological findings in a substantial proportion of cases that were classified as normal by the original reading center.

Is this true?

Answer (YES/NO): NO